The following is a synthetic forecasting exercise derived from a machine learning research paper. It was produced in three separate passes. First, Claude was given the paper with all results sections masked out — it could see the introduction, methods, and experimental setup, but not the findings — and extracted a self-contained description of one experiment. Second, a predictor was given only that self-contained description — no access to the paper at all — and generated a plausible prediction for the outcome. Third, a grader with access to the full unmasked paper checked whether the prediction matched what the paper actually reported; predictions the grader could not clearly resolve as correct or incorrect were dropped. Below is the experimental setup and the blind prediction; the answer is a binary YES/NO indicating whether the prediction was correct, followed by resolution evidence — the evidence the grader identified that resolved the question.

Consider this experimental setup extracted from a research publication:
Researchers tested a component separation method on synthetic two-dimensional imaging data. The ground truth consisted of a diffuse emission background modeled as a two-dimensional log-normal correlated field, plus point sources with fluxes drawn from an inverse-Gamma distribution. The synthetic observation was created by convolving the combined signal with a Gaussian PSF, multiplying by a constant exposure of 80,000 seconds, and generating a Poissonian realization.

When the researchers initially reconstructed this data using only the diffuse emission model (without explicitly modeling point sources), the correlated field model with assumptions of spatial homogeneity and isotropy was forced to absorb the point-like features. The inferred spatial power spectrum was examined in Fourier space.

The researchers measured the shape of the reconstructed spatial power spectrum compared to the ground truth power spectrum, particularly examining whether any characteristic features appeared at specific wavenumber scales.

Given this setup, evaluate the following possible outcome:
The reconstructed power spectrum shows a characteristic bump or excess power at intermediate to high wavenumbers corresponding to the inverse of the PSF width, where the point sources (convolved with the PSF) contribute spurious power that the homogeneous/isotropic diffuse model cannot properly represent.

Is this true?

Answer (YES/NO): YES